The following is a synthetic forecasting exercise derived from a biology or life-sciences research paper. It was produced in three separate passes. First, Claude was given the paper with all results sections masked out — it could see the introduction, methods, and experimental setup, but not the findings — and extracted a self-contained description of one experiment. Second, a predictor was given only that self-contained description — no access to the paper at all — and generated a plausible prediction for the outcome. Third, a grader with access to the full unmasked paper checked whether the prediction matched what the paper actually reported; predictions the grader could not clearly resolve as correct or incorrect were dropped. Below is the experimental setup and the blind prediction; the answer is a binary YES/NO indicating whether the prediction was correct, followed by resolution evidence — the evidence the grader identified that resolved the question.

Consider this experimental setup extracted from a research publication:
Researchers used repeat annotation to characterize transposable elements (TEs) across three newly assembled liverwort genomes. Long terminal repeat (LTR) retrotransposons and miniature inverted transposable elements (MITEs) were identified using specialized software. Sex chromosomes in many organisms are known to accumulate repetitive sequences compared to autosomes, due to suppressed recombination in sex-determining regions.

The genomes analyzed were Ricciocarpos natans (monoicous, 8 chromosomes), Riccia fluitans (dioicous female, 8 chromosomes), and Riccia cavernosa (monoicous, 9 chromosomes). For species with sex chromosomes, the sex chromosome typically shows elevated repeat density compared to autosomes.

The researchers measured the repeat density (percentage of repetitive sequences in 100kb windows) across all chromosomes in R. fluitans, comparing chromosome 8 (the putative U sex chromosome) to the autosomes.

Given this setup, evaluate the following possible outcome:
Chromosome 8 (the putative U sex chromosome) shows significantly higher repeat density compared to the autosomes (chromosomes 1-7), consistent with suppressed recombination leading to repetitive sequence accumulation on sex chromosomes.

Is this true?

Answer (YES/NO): NO